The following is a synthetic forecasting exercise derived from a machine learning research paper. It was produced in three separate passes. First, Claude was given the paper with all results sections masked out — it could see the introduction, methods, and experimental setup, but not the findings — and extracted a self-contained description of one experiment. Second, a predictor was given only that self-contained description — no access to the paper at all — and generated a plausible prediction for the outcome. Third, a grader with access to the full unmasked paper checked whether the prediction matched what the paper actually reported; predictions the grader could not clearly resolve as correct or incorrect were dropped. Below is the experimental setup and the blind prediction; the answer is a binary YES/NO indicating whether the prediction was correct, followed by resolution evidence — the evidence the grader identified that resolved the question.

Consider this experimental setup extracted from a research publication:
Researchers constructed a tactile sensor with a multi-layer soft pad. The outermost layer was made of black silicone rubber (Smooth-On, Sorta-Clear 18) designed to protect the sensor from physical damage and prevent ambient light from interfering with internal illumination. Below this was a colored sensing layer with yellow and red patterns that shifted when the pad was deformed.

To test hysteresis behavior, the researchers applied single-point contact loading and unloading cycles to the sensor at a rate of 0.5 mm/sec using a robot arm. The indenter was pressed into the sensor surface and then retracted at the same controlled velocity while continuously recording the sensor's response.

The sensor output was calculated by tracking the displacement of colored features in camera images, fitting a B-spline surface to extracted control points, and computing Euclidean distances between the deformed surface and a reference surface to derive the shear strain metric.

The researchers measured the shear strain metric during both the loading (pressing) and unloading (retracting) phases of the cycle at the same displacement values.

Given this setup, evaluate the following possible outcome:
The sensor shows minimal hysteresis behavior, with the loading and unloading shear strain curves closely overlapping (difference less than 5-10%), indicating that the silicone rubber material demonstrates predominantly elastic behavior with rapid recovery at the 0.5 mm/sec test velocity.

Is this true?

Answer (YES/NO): NO